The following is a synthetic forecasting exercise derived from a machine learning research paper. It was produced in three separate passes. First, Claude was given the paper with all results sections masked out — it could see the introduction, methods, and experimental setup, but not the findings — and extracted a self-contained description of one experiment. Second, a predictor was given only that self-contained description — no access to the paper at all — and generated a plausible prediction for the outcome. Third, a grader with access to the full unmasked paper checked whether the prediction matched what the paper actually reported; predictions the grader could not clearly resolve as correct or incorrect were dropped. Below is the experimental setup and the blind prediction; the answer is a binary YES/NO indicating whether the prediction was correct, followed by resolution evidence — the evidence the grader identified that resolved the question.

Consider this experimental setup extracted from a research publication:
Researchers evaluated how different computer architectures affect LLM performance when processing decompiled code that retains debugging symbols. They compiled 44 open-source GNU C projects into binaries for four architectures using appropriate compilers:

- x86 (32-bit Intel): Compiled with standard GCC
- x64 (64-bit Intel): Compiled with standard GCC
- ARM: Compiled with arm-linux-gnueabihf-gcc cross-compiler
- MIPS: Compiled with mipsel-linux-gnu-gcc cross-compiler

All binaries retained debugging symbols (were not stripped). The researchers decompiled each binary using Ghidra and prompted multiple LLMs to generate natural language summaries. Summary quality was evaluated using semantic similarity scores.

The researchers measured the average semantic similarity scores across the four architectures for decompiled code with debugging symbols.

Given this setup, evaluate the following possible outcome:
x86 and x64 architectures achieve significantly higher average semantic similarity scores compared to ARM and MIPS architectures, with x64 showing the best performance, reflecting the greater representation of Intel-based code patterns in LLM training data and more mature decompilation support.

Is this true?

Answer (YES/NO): NO